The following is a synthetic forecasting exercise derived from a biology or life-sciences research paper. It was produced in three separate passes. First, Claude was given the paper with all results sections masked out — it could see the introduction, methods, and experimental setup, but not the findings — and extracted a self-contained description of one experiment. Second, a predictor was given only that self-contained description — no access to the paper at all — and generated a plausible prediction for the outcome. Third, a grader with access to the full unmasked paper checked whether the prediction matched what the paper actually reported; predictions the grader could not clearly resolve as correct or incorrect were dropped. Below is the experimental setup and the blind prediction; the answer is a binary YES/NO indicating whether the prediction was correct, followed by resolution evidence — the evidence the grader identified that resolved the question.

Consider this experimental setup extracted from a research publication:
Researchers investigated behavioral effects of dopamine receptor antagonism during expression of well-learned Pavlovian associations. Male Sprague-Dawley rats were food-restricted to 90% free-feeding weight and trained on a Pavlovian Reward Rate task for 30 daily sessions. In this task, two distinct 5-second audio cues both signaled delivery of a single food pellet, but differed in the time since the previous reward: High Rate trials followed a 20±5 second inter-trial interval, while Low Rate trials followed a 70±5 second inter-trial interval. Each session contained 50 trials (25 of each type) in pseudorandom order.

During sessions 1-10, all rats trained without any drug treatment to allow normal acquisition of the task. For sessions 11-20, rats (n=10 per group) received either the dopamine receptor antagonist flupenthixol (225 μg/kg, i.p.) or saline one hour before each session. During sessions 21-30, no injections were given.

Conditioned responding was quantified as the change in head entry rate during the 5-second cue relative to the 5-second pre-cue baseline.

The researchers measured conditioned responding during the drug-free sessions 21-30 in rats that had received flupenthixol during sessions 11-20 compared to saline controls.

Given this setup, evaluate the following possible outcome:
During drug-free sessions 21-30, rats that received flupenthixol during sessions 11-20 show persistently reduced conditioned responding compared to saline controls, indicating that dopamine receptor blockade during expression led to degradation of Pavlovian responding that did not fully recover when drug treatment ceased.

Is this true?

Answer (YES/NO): NO